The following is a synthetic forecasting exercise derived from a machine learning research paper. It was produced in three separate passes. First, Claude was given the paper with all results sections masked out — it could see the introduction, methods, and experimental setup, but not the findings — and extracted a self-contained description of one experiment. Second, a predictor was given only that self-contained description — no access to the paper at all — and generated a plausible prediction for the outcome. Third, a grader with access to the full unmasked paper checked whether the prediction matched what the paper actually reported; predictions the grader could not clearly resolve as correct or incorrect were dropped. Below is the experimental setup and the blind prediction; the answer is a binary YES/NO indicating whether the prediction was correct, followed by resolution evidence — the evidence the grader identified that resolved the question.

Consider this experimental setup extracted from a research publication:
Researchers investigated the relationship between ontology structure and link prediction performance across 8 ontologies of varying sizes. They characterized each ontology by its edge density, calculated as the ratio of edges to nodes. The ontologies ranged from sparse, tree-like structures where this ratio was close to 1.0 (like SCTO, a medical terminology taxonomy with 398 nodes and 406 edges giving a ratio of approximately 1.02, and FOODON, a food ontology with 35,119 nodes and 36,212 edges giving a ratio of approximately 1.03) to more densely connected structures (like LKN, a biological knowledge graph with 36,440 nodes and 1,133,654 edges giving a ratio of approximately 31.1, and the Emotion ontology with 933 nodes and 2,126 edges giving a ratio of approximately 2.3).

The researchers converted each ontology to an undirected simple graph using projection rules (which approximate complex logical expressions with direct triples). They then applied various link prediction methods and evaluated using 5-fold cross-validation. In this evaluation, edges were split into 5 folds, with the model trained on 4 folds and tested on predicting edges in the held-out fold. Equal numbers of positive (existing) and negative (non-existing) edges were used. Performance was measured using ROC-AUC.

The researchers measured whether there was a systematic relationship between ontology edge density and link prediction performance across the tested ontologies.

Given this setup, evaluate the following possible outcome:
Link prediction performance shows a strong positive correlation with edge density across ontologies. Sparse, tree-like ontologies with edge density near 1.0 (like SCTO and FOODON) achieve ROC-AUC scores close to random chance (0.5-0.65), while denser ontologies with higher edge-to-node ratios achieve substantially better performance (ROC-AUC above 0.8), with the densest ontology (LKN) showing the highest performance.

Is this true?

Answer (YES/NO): NO